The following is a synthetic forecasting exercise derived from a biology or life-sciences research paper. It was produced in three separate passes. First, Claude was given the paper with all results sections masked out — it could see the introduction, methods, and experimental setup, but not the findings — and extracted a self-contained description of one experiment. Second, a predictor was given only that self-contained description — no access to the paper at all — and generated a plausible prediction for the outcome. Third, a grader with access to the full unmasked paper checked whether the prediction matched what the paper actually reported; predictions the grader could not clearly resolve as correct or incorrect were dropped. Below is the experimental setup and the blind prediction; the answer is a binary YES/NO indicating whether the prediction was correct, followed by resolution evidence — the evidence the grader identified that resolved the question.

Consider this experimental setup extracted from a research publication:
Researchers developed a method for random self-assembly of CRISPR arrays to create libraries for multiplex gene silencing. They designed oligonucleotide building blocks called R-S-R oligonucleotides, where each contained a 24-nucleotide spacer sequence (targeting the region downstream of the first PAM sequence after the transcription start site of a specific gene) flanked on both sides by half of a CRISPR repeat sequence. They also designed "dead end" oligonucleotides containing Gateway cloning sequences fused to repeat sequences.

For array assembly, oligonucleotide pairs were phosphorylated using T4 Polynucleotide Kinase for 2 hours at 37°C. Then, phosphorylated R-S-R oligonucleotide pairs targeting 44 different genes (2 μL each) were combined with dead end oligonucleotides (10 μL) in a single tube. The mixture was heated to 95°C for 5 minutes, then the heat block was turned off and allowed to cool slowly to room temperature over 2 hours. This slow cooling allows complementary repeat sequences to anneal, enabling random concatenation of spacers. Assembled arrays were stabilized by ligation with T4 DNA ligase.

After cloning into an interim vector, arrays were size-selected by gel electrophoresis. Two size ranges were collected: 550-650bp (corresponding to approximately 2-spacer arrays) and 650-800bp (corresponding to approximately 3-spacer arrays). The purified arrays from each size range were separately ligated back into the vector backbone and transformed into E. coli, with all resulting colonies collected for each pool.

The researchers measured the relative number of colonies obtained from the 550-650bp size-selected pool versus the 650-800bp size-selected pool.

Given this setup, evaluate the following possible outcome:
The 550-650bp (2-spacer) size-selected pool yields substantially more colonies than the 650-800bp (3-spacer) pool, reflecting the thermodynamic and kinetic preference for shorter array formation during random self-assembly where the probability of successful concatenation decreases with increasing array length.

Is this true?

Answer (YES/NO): YES